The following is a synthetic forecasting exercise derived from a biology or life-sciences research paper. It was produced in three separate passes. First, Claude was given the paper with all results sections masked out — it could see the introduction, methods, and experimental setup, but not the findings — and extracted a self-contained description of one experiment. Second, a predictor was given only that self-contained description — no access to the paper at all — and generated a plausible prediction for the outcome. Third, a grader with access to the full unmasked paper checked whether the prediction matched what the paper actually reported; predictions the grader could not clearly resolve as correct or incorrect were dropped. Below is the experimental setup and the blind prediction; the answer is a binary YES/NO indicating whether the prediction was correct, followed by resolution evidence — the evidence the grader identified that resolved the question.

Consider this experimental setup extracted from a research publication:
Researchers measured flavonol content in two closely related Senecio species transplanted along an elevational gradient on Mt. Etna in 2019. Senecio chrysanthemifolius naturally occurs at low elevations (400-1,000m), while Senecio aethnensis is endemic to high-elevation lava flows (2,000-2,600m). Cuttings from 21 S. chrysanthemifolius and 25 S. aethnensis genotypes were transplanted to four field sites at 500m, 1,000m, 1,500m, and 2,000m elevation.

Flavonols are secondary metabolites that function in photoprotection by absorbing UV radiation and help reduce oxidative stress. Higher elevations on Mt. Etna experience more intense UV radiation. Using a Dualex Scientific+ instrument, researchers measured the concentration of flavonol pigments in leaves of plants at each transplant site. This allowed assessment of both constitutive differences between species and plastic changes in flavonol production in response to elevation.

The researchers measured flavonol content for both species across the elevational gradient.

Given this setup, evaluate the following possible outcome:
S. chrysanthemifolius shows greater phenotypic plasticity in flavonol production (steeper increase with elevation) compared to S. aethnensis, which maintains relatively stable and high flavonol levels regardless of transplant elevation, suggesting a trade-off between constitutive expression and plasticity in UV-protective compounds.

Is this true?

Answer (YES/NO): NO